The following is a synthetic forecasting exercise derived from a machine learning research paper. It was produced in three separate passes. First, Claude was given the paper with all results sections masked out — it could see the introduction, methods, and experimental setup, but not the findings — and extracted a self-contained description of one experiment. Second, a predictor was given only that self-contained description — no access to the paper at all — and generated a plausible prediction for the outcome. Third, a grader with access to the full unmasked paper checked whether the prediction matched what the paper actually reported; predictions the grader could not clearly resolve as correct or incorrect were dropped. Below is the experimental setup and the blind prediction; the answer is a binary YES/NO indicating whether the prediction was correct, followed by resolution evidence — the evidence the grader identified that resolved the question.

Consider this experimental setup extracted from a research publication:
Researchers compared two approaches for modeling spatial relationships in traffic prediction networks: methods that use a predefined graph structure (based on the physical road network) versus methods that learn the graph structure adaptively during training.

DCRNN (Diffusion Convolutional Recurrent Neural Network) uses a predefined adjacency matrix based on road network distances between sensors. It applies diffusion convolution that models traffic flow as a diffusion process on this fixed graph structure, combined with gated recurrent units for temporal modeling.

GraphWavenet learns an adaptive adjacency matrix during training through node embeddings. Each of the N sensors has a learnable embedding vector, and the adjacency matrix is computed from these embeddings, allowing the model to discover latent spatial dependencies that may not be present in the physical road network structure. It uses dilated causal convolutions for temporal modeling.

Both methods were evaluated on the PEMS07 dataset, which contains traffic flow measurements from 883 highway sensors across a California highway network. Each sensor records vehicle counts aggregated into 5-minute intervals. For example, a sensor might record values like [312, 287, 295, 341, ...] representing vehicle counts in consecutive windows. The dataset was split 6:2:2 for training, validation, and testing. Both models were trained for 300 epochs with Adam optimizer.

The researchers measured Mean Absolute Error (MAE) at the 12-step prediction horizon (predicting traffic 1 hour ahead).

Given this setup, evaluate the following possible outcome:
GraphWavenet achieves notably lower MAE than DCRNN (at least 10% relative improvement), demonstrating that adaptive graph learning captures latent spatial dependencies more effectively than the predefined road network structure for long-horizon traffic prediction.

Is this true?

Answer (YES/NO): YES